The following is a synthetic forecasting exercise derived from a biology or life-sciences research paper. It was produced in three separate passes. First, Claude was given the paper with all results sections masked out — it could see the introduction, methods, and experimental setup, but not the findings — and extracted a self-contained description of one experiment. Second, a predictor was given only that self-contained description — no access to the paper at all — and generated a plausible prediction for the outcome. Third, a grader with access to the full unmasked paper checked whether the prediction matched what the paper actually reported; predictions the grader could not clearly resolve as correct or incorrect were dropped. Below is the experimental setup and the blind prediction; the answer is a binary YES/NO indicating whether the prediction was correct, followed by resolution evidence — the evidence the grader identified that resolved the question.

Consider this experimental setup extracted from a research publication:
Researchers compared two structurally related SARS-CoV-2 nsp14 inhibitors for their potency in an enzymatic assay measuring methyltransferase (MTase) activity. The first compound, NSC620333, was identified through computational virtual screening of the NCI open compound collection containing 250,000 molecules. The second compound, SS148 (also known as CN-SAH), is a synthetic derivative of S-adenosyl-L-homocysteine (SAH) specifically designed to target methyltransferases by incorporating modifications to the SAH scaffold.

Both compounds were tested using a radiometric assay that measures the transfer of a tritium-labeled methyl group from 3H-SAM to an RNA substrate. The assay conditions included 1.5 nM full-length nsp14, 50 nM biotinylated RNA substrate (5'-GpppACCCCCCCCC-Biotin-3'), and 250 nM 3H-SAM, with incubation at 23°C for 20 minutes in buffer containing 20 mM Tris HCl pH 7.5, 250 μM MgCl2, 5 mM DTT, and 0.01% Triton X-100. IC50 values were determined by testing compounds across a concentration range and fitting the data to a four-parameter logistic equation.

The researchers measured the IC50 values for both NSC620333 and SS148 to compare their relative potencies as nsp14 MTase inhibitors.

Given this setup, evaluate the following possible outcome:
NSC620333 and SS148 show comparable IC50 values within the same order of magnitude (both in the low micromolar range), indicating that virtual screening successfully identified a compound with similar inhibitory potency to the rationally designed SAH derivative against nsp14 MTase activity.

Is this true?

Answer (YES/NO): NO